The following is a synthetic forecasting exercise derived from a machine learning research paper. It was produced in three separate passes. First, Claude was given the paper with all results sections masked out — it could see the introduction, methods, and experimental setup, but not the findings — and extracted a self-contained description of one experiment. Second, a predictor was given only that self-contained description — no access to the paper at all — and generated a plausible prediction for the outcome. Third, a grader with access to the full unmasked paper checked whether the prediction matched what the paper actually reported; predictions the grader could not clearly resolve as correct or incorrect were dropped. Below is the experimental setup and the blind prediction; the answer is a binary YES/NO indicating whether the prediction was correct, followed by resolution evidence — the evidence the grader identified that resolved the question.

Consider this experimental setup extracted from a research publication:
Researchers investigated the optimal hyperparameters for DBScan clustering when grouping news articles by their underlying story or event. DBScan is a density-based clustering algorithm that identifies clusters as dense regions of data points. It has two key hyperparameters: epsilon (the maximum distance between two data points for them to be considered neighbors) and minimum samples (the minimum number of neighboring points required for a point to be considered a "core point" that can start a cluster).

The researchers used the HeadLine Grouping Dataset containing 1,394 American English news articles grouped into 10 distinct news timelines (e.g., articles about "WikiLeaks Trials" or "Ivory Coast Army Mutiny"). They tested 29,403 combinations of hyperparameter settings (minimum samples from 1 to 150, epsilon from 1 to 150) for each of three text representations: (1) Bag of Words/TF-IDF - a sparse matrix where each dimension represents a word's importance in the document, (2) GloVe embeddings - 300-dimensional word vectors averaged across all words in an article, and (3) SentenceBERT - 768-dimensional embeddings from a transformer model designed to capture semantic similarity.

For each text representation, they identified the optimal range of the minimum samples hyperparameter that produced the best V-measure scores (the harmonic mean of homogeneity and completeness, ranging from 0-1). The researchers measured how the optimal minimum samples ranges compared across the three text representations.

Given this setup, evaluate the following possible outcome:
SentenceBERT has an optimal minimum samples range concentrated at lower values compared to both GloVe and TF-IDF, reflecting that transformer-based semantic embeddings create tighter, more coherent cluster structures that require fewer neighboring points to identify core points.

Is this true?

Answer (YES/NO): NO